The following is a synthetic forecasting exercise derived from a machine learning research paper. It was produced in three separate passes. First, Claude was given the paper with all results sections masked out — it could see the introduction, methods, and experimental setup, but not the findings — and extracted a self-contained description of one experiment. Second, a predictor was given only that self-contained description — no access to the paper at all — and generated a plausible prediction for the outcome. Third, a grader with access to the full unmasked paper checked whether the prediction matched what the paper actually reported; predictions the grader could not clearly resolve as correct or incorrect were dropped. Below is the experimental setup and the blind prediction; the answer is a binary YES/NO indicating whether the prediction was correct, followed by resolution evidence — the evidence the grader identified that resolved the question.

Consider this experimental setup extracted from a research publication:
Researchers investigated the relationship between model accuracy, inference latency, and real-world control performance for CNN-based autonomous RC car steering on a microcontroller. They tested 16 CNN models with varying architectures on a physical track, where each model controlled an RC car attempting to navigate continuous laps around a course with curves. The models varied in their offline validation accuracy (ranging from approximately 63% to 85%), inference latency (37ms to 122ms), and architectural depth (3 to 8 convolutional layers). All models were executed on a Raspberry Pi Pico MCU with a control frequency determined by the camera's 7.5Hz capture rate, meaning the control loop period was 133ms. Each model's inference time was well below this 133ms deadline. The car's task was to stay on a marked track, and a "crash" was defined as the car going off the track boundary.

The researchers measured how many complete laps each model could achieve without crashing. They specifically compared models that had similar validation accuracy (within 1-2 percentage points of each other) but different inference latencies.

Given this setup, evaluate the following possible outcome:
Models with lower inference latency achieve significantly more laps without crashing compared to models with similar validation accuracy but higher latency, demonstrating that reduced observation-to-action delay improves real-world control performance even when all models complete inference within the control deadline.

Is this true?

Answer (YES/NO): YES